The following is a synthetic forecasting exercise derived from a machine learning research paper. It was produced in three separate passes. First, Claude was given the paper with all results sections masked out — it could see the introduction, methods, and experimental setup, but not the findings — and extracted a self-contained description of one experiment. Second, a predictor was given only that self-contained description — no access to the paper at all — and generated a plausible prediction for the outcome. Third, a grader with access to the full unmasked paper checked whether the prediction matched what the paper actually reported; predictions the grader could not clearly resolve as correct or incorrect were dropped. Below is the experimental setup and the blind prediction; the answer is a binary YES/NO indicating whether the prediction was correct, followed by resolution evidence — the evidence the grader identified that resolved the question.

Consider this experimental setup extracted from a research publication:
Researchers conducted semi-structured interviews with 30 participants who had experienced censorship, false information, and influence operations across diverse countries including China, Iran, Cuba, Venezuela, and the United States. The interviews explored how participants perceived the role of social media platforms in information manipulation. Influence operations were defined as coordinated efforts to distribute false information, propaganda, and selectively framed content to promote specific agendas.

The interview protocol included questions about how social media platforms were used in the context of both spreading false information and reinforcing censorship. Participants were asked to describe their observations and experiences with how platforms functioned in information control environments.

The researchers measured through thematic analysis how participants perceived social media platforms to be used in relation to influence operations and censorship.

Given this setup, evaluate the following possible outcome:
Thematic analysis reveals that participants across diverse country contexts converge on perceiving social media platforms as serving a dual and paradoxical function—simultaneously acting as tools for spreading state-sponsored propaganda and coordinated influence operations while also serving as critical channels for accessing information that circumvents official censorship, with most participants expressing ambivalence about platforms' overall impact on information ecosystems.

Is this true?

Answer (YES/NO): NO